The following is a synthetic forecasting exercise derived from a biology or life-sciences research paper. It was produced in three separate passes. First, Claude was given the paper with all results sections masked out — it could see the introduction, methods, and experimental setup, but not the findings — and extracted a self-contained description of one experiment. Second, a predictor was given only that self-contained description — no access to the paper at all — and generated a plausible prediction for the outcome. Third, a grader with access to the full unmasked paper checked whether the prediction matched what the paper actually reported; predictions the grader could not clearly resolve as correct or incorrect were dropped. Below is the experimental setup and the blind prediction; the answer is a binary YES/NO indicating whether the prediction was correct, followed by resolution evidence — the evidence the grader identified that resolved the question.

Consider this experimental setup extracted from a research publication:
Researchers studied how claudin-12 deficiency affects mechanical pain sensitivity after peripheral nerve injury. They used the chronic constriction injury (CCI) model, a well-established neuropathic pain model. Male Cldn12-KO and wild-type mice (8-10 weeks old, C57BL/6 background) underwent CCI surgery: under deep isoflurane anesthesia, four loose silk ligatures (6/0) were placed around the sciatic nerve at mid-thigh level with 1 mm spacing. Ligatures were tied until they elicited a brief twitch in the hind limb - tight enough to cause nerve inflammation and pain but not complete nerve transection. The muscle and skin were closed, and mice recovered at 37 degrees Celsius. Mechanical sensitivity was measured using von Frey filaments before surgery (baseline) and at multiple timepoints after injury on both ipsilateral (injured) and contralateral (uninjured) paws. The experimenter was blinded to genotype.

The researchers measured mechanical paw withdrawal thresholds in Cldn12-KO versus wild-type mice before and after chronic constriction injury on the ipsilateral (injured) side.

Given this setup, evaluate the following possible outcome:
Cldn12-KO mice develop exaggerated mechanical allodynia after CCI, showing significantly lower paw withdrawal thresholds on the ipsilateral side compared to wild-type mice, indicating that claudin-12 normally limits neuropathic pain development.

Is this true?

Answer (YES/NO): YES